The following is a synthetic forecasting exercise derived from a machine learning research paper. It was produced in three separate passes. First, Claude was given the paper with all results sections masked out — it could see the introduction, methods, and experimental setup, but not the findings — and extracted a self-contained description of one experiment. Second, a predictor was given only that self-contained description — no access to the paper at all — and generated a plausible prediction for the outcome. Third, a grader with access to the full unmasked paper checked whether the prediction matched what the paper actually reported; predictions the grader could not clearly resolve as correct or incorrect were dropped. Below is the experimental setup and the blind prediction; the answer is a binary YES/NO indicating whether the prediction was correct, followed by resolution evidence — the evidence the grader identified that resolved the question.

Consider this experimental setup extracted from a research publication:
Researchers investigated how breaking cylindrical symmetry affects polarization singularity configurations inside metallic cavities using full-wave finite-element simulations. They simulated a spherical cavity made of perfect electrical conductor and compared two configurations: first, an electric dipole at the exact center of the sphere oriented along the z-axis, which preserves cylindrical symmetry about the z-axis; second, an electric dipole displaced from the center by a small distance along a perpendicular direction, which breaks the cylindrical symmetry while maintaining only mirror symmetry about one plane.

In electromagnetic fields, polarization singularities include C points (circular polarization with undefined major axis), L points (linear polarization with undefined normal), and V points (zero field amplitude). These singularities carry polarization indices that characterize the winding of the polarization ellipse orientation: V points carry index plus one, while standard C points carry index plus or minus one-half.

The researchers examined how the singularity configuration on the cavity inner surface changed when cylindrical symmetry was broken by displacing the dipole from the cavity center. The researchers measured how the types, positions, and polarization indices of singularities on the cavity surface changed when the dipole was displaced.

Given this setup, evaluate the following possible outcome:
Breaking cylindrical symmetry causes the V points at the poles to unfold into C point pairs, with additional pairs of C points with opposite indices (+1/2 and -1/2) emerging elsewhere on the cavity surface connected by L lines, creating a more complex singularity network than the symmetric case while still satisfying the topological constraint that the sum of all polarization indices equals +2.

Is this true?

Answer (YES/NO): NO